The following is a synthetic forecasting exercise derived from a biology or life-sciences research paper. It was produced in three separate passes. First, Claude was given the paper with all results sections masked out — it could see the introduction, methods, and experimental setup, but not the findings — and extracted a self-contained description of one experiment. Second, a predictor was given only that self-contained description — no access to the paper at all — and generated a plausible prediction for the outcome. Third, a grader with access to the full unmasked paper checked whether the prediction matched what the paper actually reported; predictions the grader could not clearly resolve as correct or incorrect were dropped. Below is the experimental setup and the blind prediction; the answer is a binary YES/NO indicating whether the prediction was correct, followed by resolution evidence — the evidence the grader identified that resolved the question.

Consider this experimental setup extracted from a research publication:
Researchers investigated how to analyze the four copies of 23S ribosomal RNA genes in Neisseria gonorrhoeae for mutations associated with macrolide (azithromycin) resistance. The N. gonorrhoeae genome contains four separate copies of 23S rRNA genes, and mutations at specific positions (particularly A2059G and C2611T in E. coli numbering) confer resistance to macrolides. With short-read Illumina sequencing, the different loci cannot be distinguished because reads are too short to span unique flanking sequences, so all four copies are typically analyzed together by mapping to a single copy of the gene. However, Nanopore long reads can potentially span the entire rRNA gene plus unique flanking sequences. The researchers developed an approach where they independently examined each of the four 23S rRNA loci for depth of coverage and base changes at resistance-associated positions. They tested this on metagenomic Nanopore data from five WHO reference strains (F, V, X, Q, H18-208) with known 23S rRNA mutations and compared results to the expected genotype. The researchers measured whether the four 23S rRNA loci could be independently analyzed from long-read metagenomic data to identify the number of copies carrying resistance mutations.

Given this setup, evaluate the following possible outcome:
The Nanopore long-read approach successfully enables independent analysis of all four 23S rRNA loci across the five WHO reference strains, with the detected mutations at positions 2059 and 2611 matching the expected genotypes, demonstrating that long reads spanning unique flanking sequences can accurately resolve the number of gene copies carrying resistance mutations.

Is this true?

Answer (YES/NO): NO